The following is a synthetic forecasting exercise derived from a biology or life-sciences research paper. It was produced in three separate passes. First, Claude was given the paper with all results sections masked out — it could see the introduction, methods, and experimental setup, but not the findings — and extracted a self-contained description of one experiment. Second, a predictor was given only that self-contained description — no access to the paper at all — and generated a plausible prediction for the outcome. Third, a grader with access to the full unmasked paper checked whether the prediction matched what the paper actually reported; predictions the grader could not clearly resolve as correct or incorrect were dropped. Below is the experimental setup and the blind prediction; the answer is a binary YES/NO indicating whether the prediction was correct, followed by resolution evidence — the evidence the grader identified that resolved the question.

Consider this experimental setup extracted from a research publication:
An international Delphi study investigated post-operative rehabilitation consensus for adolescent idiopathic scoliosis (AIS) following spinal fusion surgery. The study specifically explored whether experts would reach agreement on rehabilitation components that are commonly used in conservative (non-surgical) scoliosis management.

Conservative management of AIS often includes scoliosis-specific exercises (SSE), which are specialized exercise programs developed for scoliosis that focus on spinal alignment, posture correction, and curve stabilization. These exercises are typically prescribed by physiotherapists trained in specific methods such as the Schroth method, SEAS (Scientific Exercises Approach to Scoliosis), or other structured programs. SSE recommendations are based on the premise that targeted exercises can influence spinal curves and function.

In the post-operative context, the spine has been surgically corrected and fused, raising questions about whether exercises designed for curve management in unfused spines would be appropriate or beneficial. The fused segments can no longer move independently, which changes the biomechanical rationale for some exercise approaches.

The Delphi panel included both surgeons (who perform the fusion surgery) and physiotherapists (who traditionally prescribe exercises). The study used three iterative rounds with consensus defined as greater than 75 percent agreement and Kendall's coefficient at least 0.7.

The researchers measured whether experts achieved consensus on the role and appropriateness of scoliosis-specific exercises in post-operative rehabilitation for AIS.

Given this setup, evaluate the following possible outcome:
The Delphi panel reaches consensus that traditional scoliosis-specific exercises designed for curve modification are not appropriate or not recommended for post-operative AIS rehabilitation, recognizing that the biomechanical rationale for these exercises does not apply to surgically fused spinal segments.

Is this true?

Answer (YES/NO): NO